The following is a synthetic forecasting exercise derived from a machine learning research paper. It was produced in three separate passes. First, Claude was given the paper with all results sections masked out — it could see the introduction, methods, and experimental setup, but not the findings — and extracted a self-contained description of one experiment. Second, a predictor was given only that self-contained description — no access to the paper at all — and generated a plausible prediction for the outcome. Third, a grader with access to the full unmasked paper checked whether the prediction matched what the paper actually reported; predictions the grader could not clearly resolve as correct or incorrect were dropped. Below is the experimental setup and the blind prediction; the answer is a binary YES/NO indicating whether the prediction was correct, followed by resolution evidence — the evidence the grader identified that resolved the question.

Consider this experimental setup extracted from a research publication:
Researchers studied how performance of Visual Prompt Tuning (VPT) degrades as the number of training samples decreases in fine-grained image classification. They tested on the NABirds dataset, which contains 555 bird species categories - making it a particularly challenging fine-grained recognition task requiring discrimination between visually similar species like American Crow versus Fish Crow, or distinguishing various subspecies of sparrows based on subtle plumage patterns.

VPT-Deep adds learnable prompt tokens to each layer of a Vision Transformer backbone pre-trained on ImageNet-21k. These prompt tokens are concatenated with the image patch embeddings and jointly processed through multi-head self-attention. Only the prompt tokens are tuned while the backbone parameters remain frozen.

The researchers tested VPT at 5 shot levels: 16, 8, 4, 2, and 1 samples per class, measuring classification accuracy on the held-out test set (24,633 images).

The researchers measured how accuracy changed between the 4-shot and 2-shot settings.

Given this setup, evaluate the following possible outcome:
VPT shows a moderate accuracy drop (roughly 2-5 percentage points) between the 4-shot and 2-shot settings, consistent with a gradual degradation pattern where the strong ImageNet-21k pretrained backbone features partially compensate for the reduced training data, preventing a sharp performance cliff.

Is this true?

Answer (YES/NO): NO